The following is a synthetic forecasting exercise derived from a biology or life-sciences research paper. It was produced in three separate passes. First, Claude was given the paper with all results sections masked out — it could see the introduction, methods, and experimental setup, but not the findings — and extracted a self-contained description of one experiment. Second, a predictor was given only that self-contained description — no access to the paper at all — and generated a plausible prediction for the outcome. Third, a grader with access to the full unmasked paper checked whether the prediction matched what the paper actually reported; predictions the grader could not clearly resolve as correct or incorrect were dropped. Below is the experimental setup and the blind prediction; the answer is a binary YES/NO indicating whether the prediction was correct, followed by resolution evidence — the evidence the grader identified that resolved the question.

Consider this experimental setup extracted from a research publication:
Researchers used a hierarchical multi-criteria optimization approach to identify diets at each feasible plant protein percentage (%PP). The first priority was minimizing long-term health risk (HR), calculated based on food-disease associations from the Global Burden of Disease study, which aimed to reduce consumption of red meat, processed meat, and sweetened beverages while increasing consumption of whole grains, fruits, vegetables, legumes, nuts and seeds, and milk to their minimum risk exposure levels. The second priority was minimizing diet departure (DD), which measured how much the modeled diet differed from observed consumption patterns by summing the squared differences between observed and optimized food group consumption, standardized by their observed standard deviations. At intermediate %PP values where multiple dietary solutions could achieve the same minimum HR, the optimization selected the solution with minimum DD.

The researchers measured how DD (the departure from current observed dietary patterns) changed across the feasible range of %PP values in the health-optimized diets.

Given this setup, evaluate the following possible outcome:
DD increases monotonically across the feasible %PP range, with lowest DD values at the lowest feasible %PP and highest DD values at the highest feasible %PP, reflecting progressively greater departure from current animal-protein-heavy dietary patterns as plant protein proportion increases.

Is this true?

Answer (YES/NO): NO